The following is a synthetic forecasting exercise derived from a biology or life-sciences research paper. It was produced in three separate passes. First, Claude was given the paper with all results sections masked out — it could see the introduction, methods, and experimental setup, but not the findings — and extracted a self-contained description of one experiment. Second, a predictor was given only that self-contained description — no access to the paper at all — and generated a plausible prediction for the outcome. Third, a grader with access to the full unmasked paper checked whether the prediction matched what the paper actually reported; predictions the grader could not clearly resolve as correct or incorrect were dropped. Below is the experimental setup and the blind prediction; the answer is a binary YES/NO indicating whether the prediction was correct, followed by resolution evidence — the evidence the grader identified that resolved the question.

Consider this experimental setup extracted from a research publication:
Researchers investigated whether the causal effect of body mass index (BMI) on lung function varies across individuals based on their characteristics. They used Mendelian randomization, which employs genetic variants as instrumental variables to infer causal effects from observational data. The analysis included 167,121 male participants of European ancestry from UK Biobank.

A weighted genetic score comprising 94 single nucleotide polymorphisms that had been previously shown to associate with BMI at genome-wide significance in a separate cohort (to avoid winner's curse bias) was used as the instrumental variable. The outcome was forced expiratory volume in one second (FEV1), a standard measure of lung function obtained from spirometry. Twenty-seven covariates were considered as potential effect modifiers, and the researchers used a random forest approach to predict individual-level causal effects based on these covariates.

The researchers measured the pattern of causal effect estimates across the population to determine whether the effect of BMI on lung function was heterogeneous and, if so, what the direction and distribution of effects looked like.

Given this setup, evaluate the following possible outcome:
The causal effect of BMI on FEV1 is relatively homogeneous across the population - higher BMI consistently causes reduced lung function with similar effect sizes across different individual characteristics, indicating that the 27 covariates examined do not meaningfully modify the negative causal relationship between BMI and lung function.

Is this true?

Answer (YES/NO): NO